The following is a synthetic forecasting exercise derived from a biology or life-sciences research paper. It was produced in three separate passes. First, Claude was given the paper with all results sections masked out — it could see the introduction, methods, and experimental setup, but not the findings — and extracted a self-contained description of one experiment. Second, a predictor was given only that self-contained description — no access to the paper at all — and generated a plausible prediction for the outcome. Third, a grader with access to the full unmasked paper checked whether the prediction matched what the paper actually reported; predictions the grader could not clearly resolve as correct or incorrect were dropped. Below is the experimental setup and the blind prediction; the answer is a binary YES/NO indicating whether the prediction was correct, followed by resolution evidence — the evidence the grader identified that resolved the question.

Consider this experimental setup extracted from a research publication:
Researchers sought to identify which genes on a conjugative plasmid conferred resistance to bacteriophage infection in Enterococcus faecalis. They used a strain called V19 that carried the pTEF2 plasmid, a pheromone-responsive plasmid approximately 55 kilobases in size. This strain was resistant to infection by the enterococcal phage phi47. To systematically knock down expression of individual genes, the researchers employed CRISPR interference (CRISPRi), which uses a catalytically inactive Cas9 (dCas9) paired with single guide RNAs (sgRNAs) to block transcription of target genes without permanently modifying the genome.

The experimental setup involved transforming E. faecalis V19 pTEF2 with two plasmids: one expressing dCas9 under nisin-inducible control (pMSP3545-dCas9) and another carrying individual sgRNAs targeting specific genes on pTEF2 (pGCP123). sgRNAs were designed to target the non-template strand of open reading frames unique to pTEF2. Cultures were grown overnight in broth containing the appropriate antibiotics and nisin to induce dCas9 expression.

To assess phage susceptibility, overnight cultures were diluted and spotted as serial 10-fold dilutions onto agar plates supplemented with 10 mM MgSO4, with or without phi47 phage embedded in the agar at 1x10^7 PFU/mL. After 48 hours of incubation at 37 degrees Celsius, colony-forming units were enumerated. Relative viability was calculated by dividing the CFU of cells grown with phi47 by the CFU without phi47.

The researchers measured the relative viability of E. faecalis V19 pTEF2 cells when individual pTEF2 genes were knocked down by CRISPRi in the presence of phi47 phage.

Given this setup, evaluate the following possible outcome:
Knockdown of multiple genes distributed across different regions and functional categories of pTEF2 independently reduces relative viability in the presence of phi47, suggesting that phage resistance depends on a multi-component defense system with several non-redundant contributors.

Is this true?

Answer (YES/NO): NO